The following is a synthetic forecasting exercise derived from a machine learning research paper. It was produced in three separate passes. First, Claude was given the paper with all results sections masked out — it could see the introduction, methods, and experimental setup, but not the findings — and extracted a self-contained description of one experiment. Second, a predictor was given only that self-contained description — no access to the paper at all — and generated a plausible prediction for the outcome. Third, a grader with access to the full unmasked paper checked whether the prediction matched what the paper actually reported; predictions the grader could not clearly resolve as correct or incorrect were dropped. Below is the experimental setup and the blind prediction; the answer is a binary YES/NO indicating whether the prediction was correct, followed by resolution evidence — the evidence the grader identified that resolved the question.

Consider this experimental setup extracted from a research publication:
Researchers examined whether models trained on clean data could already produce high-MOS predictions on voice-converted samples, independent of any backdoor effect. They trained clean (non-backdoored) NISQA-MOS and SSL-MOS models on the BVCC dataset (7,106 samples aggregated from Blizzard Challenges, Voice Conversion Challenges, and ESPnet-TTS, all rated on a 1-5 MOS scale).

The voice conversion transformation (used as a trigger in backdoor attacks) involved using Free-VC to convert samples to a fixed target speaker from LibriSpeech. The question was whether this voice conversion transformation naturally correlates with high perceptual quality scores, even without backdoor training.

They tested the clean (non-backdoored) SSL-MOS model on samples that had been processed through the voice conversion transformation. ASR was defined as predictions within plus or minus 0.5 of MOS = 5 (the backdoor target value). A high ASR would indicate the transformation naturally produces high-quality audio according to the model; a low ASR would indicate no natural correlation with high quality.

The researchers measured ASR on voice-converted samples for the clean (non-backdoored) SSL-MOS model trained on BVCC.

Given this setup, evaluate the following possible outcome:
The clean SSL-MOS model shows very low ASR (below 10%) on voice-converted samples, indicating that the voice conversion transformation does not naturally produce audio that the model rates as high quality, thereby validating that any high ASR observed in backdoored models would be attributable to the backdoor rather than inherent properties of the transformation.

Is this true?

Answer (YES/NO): NO